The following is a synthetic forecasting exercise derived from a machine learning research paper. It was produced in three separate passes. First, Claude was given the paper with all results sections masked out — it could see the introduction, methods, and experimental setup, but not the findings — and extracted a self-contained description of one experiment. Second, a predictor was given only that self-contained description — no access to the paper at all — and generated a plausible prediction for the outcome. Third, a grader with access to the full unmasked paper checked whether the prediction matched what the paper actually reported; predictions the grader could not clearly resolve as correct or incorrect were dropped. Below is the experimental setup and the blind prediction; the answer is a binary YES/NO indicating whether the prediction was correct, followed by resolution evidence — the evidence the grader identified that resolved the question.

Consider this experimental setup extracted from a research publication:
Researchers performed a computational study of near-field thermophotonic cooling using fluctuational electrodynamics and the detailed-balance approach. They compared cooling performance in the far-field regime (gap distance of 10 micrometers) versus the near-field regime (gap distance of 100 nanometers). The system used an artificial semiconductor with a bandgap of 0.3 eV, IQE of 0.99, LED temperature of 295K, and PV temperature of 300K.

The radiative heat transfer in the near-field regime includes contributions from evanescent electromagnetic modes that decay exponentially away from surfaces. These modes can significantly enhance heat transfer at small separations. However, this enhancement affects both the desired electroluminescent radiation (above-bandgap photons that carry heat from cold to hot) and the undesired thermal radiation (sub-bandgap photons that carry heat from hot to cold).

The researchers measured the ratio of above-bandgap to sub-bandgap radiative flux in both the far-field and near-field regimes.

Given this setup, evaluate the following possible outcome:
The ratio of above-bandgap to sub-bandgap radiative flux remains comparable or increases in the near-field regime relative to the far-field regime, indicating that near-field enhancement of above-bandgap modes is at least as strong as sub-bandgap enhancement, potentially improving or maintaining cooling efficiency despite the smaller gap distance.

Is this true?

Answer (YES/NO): NO